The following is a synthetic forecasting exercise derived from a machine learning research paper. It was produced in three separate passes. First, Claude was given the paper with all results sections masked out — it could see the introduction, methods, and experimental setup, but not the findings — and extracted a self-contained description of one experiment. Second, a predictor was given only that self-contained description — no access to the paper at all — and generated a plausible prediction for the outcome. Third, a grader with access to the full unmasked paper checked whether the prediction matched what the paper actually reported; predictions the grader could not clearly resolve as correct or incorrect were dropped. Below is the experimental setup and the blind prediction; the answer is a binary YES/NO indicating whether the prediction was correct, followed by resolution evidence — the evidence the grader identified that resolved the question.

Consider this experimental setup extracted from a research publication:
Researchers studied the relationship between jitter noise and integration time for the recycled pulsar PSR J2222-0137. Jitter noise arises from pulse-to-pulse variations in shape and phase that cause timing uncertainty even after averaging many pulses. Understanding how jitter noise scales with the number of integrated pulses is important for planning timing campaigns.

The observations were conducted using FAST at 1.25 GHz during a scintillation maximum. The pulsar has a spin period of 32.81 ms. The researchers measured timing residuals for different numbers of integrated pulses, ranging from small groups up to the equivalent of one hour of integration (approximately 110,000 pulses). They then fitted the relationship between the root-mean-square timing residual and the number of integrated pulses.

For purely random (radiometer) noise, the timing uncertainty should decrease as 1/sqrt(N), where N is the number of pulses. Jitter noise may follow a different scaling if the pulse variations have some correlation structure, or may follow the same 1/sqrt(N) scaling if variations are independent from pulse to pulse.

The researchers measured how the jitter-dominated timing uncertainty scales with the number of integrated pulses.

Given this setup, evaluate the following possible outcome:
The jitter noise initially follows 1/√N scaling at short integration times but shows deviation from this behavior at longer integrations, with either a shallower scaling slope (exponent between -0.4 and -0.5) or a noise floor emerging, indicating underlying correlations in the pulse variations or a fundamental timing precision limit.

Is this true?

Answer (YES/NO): NO